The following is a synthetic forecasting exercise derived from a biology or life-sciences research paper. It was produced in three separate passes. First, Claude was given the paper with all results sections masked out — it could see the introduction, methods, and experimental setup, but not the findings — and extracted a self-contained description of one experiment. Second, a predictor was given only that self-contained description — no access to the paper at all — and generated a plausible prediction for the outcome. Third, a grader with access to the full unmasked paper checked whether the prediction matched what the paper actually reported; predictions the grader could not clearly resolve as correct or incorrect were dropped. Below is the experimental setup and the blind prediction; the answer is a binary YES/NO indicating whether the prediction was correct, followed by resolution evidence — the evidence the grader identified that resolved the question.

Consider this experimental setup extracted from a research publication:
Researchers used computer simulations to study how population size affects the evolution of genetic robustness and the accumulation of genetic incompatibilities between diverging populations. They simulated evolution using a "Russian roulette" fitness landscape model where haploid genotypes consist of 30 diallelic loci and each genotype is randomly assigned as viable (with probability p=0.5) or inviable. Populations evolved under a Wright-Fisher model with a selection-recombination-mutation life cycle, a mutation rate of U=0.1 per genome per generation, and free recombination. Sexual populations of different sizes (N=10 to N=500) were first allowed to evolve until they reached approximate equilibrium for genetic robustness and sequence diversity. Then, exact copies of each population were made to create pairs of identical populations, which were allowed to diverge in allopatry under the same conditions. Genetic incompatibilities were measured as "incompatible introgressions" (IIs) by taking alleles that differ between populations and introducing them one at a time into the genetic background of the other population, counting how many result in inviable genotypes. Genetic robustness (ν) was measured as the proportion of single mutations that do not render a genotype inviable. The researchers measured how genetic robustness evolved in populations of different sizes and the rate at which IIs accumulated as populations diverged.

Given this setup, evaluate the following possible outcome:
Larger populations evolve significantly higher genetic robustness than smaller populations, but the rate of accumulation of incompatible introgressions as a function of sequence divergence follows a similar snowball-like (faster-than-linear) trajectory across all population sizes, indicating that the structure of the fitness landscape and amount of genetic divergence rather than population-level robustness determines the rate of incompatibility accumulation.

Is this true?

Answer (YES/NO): NO